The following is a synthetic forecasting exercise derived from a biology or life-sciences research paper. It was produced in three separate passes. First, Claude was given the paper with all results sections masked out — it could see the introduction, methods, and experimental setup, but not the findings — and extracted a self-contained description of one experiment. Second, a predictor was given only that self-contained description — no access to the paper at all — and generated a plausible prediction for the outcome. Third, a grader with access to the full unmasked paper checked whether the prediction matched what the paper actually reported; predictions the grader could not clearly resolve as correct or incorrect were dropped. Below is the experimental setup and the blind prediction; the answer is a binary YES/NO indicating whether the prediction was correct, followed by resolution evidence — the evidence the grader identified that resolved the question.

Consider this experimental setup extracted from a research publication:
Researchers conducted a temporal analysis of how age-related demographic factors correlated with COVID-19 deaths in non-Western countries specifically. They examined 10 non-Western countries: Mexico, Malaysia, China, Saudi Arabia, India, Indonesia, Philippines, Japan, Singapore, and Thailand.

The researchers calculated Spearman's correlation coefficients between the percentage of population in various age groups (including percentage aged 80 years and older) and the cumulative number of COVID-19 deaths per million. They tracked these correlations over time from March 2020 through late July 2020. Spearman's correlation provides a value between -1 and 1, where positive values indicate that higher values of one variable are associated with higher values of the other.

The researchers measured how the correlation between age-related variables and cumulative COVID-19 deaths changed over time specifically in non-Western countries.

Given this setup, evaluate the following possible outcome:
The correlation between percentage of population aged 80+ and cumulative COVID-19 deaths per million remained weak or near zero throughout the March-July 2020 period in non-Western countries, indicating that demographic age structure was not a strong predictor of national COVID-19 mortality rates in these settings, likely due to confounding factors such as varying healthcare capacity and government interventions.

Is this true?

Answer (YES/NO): NO